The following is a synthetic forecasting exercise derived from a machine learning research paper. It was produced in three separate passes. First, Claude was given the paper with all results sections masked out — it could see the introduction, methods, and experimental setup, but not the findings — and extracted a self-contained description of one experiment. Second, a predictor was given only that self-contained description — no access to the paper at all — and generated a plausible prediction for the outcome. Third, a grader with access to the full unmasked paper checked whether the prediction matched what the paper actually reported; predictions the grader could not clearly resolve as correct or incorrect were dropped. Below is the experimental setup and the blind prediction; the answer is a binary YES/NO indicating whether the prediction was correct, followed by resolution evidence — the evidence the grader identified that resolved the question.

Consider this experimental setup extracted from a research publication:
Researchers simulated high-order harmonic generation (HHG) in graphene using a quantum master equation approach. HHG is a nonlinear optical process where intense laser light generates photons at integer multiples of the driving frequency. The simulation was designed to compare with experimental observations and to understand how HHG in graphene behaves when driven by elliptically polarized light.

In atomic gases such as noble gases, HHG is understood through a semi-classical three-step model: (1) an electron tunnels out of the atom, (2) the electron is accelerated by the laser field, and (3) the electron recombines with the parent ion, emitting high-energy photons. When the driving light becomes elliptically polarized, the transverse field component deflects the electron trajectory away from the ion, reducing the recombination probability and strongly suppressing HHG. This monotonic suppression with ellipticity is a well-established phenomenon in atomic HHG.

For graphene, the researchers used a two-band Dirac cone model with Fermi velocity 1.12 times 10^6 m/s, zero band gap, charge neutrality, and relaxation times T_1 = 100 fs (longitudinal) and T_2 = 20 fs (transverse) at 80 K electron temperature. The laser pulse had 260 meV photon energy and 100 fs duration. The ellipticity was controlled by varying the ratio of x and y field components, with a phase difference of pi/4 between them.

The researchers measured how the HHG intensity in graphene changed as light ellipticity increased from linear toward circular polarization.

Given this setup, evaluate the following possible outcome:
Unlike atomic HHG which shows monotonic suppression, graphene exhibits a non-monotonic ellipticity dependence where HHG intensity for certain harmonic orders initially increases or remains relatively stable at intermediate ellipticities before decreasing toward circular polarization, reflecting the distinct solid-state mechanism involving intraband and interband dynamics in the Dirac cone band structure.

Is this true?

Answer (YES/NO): YES